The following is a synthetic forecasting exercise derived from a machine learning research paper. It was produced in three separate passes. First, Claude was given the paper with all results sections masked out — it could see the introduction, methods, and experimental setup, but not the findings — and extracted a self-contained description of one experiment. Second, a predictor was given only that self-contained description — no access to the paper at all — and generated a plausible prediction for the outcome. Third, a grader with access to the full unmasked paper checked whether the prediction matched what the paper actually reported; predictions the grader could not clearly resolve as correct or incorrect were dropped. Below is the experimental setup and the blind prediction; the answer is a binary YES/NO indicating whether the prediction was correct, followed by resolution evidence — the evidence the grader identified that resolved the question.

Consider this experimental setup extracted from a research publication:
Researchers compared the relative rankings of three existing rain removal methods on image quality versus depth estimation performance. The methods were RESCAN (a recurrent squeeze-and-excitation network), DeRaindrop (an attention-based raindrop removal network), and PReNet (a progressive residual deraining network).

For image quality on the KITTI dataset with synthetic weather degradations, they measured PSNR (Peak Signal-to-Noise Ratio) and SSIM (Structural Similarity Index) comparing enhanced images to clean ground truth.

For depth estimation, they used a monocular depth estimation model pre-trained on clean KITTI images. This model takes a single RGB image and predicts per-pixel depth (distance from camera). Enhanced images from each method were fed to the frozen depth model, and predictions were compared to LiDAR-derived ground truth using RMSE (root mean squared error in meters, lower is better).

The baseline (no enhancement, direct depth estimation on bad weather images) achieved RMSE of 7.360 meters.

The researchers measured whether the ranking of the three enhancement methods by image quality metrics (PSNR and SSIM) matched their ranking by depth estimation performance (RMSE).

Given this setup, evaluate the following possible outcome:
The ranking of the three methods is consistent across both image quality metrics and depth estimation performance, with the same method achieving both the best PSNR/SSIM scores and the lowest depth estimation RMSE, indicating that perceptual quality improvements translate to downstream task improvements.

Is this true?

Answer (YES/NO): NO